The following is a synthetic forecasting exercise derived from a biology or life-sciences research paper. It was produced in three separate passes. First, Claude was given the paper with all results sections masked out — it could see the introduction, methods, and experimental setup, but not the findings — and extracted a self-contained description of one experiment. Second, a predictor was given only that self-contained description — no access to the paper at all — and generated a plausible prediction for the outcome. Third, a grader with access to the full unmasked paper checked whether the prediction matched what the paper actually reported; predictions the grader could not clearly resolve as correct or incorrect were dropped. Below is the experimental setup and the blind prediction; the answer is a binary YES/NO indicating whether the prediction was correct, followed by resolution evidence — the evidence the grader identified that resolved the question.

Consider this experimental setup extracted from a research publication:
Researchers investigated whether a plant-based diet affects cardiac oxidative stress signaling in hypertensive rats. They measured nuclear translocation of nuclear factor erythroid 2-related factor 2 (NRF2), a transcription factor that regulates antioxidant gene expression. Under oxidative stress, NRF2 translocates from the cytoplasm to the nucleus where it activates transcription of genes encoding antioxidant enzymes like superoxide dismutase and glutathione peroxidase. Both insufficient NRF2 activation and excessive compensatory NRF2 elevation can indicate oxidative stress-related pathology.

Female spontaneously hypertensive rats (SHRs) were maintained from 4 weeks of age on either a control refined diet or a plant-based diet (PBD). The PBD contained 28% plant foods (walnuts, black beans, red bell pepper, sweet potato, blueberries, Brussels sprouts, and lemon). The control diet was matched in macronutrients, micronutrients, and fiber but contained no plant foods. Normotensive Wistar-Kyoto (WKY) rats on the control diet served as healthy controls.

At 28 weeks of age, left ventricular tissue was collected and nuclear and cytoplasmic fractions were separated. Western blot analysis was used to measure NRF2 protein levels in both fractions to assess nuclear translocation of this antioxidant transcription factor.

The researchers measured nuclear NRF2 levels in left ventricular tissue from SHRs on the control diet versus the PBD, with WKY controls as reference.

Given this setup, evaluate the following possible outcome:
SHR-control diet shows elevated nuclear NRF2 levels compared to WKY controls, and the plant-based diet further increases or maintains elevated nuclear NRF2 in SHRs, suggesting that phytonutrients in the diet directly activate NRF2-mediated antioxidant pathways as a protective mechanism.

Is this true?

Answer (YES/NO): NO